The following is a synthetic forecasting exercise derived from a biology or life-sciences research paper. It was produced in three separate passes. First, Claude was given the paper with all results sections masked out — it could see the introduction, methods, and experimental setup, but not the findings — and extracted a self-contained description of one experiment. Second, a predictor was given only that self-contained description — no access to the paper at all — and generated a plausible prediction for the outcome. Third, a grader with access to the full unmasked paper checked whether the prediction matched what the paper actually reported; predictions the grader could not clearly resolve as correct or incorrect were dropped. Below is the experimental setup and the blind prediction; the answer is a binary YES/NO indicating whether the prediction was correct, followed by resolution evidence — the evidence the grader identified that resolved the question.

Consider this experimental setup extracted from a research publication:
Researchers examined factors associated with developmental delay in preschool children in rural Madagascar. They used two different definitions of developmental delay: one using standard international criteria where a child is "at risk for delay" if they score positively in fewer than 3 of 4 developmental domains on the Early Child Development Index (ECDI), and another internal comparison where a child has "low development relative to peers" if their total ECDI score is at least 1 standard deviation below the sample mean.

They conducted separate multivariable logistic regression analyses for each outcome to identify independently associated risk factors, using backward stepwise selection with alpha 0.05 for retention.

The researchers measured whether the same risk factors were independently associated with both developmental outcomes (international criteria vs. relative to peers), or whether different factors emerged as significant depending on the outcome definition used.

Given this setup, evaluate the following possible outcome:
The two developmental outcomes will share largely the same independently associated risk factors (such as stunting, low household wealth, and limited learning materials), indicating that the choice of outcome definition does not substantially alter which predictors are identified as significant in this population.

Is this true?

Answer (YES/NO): NO